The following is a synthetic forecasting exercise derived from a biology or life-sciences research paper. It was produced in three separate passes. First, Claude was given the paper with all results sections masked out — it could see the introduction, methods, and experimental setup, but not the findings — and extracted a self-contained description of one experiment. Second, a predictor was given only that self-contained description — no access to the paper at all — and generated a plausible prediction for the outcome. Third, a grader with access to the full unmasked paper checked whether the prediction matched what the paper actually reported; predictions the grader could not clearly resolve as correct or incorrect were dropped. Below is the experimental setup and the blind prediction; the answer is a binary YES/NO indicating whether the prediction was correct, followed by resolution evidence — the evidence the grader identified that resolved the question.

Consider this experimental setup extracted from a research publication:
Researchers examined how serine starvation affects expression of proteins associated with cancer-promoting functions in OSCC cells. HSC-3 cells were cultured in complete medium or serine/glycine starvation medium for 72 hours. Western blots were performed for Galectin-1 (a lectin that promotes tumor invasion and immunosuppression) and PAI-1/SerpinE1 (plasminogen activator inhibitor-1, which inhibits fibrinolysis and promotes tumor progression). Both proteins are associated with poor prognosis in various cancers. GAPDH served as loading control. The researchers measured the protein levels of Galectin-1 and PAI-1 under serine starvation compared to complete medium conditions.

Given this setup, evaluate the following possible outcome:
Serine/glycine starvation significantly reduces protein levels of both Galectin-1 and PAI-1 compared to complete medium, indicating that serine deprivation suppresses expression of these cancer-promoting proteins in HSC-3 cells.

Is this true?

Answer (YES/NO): YES